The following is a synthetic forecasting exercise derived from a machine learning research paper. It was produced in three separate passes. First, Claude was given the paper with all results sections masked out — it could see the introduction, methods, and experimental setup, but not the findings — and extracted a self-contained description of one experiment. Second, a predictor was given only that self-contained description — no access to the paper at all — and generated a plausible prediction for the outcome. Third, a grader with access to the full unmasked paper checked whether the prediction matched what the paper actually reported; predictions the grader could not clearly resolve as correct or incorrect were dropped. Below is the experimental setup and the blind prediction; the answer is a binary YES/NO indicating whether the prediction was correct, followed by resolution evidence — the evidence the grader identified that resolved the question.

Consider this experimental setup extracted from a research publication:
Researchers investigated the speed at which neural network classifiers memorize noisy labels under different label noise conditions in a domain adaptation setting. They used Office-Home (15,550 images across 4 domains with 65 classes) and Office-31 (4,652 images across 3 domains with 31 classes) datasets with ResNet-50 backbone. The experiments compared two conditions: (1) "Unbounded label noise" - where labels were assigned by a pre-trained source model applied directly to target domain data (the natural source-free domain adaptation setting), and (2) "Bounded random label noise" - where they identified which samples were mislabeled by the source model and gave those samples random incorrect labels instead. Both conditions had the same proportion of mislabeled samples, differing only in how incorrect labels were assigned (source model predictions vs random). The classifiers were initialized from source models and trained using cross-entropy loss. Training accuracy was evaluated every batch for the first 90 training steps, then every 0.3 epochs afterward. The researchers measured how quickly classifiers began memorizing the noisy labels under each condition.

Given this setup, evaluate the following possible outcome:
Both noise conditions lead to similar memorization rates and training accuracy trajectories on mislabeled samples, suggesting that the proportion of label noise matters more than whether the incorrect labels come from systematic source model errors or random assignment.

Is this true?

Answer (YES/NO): NO